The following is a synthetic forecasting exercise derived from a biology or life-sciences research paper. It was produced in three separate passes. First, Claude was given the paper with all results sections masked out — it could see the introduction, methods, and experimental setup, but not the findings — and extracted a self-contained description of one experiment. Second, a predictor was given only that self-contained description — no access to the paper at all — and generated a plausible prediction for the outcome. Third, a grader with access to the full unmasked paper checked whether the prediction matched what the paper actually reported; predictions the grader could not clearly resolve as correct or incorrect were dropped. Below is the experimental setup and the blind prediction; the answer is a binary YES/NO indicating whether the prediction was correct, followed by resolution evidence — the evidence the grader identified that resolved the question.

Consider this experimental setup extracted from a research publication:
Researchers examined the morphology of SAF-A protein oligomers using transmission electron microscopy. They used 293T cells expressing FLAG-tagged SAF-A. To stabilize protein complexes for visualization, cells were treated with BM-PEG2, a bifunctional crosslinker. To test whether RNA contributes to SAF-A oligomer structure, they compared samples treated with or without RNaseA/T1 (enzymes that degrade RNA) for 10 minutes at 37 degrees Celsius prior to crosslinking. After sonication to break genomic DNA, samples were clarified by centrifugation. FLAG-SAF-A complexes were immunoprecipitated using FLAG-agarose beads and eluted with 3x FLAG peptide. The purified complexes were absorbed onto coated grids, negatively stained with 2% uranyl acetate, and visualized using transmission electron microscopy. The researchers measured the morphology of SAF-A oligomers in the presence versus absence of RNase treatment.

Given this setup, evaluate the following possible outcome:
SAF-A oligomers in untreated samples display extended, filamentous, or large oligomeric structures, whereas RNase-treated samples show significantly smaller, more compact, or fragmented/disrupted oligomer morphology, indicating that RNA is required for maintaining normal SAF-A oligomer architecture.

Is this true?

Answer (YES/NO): YES